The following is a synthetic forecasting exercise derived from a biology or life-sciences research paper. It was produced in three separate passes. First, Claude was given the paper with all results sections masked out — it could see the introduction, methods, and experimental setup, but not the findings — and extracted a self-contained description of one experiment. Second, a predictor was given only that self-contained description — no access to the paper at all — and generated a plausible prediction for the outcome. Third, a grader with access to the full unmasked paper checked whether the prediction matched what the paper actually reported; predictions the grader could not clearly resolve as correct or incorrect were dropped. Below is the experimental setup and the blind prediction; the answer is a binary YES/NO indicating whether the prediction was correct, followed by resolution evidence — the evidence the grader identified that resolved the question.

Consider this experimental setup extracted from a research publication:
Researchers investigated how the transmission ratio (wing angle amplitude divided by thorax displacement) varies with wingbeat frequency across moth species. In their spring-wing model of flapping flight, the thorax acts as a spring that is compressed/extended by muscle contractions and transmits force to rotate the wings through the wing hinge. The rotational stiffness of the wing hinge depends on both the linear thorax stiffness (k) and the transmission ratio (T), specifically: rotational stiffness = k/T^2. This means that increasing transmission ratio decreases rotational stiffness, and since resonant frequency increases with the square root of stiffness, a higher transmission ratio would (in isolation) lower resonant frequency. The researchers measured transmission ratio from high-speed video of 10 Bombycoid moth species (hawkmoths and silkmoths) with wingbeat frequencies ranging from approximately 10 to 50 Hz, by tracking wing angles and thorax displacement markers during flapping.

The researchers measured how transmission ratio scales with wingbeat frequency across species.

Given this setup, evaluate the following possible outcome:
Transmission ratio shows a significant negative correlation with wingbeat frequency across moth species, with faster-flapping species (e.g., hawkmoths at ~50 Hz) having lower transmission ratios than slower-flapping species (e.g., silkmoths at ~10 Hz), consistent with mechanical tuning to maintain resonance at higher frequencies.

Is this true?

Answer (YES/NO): NO